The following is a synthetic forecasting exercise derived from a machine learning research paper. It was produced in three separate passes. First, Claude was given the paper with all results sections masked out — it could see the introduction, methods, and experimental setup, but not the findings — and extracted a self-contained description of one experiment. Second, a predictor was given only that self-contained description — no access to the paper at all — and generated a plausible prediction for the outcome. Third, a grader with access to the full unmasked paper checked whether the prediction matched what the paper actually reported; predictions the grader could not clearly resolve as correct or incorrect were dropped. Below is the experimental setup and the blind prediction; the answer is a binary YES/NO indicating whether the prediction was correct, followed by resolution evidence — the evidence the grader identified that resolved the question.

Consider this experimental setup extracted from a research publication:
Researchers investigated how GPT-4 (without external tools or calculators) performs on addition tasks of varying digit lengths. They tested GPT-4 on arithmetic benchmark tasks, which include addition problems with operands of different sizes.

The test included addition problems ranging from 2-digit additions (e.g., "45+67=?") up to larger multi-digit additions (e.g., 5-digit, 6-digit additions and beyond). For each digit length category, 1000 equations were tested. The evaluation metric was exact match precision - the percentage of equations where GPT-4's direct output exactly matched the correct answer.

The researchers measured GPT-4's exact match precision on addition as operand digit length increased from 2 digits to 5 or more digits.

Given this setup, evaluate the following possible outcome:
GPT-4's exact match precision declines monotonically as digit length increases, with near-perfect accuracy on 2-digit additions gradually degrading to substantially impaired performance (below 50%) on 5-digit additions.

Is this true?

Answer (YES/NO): NO